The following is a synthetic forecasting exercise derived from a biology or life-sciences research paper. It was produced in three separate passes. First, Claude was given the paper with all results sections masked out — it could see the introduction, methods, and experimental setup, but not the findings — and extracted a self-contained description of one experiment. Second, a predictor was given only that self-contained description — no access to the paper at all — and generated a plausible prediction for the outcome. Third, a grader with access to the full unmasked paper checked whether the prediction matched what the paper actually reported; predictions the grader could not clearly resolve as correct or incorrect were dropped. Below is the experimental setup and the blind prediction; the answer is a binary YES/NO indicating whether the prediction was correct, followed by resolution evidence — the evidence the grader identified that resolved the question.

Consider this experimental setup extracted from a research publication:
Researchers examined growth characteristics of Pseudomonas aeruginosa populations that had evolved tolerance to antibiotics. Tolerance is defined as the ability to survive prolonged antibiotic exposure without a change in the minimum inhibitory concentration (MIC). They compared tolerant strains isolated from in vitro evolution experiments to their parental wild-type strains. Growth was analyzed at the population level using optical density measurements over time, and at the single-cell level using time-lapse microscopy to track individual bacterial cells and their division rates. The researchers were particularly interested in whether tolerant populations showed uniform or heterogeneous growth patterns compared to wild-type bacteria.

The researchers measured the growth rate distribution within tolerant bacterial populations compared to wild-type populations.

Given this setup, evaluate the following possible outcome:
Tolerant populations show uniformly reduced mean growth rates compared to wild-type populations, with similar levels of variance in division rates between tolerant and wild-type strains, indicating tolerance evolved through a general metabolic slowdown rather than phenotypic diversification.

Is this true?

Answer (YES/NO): NO